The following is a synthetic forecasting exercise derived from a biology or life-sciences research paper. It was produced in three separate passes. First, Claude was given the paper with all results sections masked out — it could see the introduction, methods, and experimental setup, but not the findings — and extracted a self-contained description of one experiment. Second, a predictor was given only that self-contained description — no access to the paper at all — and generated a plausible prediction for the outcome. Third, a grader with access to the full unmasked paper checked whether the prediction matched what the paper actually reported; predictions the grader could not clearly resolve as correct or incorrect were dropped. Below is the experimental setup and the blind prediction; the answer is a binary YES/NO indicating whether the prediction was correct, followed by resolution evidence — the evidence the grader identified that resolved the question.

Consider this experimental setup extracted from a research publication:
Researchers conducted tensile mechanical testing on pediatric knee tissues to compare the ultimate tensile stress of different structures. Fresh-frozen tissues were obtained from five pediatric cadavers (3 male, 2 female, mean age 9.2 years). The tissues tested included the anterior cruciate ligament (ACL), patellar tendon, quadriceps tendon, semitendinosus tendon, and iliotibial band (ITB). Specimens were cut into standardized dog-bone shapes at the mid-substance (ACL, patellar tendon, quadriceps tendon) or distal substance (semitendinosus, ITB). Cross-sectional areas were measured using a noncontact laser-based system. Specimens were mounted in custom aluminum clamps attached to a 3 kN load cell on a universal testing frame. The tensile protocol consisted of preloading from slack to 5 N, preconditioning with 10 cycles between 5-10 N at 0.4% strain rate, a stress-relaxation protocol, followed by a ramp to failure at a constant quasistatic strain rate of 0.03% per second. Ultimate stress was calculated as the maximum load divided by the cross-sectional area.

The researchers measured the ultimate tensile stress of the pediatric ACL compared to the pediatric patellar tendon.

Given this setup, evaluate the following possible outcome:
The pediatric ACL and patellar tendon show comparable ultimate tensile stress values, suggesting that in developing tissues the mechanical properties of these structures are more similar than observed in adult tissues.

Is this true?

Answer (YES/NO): YES